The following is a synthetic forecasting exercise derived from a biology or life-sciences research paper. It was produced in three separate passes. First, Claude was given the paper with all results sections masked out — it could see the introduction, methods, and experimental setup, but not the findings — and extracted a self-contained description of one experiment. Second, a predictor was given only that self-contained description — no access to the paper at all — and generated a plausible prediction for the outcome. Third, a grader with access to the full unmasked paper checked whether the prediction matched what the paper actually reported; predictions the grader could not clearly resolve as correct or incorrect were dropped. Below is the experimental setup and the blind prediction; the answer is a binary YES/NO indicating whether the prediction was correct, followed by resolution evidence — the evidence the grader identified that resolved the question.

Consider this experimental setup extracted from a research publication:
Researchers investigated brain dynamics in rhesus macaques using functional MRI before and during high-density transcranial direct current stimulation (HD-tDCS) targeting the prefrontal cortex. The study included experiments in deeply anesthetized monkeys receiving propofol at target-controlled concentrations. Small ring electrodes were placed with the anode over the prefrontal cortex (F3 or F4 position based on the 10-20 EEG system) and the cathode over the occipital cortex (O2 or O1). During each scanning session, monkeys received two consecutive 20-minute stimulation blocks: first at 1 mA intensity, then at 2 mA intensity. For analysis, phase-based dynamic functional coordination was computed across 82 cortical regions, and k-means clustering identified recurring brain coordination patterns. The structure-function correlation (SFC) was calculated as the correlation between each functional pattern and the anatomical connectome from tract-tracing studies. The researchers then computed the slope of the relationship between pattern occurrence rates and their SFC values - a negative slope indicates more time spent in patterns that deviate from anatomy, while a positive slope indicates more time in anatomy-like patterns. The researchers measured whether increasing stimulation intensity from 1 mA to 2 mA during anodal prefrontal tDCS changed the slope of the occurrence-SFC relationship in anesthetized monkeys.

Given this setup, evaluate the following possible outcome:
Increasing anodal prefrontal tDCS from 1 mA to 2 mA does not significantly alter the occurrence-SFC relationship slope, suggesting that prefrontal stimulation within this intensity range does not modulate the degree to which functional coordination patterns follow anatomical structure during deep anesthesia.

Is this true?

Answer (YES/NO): NO